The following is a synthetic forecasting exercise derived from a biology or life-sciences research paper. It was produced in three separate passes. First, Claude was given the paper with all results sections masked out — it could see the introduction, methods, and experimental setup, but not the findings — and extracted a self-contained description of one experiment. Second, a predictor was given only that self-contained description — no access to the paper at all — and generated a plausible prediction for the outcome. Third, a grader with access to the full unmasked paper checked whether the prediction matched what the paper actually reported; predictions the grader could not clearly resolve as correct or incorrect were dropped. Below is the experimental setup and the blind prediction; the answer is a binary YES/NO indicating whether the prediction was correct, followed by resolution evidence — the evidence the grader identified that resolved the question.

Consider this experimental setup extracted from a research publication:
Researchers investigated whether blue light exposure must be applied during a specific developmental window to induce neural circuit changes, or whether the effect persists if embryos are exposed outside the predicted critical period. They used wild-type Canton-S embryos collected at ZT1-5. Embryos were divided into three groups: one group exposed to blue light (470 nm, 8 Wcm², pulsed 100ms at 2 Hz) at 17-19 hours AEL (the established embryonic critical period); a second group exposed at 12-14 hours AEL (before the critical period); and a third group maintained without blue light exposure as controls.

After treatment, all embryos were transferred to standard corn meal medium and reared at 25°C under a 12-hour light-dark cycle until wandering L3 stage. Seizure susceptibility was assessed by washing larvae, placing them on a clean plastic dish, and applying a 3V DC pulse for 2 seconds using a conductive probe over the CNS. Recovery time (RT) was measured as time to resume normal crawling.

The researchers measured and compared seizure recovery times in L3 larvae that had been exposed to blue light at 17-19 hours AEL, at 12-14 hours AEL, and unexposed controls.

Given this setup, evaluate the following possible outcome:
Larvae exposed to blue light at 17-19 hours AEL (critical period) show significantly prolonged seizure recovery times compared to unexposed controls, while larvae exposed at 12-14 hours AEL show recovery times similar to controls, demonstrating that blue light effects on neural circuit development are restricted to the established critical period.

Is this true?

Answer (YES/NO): YES